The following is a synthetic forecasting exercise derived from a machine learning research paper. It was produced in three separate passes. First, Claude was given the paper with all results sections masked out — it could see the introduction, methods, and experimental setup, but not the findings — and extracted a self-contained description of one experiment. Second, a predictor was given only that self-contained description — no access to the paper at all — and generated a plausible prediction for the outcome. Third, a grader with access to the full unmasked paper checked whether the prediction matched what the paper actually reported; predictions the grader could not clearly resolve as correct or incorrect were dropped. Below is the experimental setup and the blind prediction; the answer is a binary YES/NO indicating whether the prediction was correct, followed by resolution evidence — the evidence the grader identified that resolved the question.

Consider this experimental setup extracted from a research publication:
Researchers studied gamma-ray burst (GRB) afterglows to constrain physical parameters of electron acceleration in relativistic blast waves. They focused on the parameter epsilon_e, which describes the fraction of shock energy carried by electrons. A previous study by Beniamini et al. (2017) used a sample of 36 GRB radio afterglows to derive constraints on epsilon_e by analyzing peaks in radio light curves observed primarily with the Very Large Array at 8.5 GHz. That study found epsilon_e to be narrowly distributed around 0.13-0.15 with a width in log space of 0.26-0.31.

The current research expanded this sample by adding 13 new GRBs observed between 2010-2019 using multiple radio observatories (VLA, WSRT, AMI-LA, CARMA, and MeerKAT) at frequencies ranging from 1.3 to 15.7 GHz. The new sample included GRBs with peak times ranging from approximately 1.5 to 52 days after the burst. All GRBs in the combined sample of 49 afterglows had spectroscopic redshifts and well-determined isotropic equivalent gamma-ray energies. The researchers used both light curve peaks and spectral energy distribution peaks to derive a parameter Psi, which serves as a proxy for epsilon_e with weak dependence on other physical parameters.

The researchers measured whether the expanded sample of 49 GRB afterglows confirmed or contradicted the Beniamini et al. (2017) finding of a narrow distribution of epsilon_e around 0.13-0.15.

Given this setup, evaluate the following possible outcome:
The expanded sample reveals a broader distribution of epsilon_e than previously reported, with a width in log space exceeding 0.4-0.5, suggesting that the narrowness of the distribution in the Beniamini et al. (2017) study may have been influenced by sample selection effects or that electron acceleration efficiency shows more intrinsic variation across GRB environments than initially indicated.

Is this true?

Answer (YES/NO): NO